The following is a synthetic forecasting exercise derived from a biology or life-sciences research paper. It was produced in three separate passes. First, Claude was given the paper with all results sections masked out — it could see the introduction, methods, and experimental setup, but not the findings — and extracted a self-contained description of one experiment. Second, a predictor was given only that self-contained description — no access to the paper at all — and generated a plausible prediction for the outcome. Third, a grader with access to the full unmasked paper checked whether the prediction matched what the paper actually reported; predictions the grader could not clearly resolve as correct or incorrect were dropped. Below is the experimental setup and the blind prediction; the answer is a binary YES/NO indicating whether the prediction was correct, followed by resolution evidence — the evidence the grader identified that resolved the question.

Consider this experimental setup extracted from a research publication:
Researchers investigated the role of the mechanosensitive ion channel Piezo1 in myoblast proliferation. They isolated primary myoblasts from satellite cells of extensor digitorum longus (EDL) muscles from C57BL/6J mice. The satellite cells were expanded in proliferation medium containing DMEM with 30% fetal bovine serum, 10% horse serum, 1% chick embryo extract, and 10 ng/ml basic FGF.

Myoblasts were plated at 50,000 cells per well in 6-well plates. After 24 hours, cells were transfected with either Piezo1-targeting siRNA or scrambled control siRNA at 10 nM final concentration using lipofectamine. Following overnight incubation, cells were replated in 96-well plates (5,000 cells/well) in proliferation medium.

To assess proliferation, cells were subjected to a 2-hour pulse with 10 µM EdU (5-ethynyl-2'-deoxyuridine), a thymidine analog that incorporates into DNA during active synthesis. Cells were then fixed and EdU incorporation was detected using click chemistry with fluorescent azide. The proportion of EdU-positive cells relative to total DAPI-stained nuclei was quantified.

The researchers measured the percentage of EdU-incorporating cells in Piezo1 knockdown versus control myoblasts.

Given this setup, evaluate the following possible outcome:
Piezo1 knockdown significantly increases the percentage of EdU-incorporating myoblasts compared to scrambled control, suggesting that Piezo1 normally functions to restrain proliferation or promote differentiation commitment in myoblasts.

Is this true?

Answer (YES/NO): NO